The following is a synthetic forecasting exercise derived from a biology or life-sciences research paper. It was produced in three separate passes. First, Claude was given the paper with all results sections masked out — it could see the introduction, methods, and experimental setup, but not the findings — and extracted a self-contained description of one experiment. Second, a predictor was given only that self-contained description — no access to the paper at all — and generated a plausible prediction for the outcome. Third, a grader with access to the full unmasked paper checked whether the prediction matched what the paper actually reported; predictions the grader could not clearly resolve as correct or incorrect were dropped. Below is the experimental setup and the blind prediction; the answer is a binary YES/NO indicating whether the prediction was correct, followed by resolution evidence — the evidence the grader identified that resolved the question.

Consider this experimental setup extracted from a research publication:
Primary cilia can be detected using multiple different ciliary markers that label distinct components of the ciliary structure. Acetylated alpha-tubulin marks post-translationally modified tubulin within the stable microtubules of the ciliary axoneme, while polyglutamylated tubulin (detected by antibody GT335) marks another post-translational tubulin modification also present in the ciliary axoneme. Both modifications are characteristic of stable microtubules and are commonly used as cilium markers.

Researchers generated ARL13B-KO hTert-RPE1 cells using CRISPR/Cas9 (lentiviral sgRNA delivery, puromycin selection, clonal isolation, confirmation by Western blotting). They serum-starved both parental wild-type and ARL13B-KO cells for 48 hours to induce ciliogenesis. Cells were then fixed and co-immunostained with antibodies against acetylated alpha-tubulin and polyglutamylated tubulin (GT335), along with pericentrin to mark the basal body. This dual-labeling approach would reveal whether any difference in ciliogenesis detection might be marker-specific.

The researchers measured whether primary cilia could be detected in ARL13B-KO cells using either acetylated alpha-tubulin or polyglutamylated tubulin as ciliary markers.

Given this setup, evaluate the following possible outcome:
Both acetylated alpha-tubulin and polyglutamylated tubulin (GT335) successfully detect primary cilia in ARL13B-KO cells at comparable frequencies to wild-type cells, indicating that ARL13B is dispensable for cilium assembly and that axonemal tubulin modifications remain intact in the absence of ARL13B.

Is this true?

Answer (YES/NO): NO